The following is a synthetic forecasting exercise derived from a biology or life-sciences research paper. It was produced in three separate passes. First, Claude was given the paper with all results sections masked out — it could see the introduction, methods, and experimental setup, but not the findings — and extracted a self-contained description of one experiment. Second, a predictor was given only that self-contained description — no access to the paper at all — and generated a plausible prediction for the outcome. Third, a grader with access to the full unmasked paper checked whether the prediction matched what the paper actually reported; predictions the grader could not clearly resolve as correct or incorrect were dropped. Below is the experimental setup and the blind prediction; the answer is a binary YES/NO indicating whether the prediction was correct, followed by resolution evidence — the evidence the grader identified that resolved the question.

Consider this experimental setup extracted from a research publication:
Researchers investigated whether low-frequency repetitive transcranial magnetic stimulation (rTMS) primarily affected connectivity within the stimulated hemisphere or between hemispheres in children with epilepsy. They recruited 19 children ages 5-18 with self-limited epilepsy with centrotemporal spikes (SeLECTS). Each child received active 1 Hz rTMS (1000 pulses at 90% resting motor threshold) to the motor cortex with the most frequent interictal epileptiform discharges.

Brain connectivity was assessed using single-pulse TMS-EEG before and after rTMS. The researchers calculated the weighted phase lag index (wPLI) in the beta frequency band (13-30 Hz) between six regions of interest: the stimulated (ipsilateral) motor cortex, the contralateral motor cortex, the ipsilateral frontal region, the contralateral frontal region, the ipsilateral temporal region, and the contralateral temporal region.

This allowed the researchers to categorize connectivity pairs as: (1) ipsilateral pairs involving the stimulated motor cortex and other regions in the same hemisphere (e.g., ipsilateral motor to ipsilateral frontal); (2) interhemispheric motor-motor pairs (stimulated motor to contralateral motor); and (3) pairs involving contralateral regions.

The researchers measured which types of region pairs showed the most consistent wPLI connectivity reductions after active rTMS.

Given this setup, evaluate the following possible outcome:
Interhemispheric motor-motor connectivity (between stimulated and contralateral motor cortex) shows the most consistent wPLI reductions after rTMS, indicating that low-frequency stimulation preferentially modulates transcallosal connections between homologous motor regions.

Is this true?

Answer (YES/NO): NO